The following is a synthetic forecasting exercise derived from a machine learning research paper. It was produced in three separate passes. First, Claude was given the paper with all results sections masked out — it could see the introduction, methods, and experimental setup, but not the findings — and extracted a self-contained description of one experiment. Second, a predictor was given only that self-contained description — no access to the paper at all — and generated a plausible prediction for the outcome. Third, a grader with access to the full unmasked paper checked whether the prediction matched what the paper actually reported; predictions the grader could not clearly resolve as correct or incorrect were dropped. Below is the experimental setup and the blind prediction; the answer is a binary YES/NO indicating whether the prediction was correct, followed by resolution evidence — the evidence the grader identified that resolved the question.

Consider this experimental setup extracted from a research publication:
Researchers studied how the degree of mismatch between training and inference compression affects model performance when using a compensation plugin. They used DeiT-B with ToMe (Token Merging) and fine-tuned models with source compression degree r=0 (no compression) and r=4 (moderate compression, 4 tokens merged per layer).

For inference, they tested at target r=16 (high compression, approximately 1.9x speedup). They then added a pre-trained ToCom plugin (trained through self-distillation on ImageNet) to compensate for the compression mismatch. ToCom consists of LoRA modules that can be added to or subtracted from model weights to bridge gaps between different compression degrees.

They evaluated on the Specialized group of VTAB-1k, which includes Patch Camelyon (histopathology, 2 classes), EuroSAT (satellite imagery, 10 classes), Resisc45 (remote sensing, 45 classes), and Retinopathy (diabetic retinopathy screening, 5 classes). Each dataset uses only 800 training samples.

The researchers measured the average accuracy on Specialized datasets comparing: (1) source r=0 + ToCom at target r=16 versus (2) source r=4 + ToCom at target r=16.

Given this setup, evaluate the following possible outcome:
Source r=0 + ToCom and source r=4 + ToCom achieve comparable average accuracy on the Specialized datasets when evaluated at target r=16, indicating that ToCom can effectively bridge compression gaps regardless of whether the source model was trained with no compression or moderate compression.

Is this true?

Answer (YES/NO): YES